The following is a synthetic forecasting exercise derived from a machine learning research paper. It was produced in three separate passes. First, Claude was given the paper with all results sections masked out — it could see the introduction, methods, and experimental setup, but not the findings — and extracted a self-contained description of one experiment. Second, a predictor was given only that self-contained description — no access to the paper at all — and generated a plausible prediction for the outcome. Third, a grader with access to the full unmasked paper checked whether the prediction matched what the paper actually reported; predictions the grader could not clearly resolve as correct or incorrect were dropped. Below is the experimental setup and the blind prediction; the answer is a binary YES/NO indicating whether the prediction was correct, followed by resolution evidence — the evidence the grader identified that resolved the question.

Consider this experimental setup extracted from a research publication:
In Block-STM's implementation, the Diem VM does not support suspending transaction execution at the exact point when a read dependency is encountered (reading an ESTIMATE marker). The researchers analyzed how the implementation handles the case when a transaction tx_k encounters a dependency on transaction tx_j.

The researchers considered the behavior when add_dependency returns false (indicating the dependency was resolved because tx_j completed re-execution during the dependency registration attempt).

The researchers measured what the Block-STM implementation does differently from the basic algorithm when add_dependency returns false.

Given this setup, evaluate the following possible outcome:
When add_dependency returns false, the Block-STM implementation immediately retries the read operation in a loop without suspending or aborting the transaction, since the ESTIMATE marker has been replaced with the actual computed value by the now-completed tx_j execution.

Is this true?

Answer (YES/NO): YES